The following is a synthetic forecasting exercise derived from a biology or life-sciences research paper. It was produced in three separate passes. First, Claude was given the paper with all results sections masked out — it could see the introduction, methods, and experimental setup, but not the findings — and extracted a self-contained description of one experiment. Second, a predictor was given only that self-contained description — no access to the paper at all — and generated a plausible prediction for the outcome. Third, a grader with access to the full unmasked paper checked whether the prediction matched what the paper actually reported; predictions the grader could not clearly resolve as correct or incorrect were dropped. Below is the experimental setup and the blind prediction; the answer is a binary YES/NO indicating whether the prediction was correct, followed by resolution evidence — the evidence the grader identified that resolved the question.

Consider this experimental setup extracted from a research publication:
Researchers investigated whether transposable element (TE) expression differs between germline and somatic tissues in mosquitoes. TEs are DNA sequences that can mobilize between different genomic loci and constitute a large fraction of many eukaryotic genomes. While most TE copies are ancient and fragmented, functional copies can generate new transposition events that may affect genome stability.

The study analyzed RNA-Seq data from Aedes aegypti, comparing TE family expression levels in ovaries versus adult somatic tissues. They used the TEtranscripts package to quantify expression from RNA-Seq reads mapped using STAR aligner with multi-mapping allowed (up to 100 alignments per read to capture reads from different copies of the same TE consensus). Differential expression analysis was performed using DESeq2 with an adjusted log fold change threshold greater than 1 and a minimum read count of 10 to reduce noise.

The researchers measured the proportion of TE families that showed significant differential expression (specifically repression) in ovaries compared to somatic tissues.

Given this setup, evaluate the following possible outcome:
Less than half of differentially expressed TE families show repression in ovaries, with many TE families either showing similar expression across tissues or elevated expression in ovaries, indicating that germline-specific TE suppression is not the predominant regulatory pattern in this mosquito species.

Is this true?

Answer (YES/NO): NO